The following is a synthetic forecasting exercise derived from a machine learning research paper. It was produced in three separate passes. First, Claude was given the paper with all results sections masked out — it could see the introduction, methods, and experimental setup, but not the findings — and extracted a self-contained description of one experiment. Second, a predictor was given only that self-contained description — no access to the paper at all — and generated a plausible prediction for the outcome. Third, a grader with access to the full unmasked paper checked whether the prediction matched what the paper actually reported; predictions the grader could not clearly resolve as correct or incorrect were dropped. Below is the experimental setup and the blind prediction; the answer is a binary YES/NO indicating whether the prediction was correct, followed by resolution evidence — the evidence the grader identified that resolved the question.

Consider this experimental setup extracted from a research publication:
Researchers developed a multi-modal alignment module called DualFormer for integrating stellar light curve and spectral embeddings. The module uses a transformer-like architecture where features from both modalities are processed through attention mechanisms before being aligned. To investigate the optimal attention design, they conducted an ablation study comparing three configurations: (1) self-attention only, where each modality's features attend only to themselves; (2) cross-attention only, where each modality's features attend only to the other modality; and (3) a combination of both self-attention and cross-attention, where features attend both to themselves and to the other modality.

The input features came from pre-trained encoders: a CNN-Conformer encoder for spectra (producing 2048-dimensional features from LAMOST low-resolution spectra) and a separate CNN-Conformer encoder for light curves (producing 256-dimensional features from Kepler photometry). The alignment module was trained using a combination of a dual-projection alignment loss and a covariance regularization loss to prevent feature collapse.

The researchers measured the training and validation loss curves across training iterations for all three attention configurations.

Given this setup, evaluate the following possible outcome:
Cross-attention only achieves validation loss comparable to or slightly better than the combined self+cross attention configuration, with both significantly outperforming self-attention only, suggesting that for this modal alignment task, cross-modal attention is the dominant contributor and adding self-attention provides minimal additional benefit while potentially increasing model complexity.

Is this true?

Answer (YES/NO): NO